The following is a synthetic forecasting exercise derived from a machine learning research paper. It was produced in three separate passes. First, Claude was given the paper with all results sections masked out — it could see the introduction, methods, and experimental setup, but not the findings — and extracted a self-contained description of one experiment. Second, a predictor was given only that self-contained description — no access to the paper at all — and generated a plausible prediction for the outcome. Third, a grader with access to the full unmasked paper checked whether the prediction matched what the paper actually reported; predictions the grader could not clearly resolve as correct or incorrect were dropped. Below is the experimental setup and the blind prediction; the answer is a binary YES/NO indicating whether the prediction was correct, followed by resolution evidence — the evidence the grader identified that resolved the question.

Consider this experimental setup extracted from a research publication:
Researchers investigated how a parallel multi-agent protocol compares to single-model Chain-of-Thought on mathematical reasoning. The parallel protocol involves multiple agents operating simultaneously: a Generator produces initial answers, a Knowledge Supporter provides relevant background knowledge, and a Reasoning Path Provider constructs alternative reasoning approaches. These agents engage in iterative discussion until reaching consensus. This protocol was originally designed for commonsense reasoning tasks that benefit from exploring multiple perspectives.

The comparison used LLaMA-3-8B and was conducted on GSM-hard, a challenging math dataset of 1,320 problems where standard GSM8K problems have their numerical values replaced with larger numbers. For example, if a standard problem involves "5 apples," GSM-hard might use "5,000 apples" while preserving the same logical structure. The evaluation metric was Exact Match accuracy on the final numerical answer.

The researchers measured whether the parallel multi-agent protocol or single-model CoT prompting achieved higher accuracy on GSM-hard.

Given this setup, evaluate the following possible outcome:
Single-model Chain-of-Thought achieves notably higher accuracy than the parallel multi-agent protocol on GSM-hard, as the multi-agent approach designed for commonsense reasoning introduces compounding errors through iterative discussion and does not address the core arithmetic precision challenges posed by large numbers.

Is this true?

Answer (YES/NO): NO